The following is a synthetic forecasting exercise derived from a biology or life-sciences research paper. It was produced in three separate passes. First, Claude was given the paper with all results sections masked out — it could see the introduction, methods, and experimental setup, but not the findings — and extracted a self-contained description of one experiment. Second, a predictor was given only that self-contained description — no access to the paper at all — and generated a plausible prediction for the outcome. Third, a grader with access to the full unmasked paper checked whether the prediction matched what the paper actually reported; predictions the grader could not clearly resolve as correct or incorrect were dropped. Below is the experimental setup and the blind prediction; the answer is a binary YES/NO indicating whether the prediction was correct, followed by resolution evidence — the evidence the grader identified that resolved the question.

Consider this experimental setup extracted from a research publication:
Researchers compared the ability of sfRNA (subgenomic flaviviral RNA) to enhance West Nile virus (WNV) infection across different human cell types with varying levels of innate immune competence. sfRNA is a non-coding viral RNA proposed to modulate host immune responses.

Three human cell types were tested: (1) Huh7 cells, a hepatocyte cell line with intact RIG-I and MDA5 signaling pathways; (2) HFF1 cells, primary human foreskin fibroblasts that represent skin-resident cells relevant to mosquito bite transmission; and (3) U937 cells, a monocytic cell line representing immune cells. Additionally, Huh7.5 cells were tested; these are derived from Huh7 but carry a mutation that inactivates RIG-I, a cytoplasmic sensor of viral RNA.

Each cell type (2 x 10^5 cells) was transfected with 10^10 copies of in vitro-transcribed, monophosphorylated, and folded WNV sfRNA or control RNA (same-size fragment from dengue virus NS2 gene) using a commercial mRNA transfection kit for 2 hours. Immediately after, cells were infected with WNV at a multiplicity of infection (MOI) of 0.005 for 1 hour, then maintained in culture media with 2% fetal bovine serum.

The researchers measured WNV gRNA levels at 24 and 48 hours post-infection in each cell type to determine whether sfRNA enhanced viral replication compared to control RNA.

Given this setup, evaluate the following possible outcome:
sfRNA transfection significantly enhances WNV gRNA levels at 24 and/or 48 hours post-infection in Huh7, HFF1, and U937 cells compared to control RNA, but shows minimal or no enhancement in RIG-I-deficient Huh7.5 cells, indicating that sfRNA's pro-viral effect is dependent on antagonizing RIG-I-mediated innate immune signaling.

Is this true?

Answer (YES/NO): NO